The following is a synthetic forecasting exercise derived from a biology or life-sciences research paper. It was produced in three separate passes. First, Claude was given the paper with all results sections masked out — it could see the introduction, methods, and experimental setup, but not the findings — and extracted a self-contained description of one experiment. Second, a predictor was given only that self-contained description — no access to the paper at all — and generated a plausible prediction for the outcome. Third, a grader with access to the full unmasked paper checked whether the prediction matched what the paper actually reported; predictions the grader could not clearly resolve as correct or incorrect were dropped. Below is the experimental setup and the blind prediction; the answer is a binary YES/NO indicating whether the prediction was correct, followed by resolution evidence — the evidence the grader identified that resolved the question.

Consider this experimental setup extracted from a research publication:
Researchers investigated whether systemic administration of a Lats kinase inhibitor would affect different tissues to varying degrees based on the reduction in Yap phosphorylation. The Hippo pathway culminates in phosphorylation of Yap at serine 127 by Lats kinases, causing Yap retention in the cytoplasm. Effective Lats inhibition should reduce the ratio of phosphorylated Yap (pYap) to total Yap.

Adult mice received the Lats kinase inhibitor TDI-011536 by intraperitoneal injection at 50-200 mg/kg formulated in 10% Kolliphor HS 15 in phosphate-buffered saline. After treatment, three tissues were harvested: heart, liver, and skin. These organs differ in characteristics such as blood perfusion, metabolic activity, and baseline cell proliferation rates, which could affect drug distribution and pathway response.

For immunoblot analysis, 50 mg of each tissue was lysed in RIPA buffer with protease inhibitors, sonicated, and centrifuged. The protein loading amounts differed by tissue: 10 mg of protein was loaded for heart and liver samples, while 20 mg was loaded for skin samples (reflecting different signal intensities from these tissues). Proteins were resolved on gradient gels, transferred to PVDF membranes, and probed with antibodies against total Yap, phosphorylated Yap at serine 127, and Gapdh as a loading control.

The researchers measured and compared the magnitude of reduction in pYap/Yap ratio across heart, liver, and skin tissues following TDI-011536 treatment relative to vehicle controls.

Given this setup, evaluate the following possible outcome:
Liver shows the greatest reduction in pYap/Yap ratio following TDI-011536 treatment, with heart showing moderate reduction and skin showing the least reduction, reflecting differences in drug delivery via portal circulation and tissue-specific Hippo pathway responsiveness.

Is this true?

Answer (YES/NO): NO